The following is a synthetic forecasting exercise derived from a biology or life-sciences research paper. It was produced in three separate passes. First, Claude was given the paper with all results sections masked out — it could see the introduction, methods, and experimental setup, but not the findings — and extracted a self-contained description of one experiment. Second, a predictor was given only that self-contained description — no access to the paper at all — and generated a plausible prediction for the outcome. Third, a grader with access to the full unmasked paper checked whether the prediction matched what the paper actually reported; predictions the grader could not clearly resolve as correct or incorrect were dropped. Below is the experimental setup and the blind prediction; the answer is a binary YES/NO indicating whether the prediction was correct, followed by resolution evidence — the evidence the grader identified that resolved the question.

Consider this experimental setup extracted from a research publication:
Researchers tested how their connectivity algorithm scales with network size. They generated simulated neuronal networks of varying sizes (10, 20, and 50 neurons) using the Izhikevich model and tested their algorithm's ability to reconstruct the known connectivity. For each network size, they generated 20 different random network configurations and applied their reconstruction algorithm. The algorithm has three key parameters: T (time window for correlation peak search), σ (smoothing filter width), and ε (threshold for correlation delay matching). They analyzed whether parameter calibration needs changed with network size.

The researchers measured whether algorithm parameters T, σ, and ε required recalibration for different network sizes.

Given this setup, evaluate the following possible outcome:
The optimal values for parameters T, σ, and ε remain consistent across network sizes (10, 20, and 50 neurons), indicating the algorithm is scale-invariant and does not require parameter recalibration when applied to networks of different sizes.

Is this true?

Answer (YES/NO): YES